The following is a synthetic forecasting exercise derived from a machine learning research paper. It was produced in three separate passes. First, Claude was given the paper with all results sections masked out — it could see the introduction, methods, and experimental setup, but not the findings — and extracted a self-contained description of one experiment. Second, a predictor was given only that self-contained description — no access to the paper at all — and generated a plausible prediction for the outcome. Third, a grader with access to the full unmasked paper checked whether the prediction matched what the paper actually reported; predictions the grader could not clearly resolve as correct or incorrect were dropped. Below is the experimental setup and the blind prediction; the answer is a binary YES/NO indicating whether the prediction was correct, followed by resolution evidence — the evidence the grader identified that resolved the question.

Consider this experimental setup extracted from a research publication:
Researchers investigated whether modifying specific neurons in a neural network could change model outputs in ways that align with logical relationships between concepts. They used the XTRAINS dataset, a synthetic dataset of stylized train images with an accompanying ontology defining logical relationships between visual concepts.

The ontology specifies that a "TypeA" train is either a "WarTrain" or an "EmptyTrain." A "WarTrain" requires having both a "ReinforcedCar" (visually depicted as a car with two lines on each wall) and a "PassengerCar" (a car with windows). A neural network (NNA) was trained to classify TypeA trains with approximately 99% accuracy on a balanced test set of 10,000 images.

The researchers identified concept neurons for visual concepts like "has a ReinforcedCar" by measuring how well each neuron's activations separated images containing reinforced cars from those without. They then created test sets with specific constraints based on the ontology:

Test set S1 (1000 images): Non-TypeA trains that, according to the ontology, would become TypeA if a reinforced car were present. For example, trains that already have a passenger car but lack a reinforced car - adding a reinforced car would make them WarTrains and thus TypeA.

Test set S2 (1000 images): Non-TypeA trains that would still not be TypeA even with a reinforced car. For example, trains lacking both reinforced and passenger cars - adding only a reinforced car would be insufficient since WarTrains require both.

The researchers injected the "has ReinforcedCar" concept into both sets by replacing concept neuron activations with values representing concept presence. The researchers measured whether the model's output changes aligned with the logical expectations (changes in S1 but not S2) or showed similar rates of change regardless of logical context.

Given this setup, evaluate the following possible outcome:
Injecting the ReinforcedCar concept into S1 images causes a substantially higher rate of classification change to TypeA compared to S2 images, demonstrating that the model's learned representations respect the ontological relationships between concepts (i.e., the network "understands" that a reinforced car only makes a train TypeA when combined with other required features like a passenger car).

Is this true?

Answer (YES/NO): YES